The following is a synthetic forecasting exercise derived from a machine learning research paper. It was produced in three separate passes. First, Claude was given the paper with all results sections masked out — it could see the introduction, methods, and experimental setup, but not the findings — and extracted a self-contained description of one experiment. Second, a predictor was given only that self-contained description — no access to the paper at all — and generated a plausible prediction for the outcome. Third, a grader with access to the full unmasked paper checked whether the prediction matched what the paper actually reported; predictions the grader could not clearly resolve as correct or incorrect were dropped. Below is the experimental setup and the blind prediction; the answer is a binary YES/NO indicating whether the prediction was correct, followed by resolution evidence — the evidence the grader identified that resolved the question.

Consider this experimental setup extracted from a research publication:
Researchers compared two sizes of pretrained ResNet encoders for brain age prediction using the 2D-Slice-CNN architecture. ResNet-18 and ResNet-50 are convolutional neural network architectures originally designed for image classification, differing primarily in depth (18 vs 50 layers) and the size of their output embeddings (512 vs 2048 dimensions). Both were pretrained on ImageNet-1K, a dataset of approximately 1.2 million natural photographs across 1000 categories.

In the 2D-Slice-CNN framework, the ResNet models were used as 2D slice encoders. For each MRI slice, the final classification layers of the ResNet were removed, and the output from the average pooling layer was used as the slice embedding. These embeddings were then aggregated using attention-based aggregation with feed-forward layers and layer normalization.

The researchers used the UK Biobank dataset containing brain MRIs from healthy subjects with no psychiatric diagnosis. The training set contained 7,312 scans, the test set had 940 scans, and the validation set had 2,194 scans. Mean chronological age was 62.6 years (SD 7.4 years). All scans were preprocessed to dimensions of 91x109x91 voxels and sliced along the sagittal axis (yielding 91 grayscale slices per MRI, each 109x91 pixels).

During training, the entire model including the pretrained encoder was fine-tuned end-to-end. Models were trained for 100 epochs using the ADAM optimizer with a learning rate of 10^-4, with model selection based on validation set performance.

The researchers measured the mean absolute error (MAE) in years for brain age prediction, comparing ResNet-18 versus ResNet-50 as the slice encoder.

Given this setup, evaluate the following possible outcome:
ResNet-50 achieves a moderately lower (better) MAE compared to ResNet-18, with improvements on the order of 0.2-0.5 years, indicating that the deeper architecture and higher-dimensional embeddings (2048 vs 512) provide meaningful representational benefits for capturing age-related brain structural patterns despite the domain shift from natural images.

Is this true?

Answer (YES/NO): NO